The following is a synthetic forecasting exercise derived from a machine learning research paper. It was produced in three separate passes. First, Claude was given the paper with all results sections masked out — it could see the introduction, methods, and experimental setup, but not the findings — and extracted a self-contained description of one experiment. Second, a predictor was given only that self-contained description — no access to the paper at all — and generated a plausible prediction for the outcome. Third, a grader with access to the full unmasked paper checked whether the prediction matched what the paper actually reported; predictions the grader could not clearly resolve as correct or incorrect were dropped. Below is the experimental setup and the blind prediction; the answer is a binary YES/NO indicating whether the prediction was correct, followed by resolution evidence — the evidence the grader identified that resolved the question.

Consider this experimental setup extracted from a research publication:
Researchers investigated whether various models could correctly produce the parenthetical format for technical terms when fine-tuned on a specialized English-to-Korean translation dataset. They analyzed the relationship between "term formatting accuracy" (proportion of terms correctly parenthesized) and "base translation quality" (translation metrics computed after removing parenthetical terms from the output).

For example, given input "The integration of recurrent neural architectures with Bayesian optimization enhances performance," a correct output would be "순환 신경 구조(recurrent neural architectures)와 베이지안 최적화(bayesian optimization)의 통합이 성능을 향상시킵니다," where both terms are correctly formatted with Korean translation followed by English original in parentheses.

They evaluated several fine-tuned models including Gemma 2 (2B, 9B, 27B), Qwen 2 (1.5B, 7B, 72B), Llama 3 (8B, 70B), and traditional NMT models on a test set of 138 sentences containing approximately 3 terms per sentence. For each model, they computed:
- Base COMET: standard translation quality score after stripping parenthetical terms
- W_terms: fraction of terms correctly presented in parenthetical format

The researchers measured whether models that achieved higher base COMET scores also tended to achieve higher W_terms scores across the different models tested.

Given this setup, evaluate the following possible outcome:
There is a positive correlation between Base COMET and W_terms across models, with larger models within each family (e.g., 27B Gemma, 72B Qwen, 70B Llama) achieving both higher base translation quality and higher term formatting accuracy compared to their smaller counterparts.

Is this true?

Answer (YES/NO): NO